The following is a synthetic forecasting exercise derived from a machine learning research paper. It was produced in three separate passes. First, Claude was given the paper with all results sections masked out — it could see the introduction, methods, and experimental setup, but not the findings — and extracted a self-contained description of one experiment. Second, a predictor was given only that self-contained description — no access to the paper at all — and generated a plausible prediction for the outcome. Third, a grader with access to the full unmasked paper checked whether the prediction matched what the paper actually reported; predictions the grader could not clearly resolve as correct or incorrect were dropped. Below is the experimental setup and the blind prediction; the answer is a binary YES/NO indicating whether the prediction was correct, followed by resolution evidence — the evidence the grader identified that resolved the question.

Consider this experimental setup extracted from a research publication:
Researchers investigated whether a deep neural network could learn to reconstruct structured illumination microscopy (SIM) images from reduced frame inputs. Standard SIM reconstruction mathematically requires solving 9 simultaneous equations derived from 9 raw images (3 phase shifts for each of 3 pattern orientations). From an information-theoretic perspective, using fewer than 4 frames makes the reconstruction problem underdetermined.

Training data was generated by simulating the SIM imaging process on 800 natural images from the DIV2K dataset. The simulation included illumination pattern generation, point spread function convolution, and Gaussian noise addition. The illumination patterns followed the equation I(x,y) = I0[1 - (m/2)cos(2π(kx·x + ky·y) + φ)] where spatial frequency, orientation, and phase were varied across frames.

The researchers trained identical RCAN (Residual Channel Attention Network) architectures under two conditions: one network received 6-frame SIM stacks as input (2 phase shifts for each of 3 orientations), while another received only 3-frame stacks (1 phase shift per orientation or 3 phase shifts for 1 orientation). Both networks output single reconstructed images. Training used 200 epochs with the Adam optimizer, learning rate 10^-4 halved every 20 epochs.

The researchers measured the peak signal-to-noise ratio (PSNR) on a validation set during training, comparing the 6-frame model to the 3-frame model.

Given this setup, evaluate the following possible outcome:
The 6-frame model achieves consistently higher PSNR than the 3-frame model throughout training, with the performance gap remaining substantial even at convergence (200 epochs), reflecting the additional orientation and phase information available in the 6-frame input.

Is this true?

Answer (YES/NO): YES